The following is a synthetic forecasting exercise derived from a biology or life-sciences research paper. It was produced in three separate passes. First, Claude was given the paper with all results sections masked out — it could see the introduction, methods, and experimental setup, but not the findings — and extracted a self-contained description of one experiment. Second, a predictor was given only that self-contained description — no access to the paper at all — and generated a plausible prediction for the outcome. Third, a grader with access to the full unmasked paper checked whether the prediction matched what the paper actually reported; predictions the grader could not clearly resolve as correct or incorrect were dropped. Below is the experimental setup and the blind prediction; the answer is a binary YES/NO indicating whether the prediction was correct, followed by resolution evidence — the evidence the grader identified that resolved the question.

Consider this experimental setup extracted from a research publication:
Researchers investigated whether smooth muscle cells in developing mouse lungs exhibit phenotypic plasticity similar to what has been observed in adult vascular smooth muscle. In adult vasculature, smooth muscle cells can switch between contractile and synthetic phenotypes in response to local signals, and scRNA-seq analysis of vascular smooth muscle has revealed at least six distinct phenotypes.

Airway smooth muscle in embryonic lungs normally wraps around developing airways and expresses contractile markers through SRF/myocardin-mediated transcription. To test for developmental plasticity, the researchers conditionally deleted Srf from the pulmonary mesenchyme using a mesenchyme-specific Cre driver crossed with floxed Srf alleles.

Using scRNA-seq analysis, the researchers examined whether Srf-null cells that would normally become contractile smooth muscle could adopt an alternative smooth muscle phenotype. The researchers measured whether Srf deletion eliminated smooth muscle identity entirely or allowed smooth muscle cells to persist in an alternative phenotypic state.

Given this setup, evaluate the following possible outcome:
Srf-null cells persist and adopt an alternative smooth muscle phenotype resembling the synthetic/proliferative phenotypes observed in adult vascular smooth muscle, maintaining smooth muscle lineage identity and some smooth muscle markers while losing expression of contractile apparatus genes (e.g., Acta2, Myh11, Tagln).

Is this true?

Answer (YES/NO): YES